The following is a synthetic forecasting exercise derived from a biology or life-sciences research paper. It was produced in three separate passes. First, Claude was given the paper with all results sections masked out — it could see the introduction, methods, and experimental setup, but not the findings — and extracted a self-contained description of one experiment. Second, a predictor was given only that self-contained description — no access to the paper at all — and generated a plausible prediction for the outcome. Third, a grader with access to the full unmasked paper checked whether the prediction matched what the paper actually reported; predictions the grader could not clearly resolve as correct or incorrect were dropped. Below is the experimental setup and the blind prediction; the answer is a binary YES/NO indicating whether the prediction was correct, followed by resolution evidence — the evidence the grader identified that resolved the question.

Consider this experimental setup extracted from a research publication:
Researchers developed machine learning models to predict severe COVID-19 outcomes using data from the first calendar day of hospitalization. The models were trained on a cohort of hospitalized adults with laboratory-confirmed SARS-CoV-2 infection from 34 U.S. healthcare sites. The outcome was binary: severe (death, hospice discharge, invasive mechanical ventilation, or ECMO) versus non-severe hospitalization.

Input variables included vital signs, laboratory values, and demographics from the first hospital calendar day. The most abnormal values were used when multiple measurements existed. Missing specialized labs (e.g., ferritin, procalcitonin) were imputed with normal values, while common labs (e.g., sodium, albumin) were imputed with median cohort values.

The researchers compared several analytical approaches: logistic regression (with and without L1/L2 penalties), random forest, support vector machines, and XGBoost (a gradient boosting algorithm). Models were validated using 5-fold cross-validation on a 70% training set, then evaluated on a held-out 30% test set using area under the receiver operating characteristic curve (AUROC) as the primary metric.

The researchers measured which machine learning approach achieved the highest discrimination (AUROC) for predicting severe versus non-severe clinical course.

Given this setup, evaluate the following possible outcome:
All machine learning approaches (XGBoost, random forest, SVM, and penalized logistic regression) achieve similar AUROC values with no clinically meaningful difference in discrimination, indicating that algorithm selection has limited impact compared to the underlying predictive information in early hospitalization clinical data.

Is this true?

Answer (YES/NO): NO